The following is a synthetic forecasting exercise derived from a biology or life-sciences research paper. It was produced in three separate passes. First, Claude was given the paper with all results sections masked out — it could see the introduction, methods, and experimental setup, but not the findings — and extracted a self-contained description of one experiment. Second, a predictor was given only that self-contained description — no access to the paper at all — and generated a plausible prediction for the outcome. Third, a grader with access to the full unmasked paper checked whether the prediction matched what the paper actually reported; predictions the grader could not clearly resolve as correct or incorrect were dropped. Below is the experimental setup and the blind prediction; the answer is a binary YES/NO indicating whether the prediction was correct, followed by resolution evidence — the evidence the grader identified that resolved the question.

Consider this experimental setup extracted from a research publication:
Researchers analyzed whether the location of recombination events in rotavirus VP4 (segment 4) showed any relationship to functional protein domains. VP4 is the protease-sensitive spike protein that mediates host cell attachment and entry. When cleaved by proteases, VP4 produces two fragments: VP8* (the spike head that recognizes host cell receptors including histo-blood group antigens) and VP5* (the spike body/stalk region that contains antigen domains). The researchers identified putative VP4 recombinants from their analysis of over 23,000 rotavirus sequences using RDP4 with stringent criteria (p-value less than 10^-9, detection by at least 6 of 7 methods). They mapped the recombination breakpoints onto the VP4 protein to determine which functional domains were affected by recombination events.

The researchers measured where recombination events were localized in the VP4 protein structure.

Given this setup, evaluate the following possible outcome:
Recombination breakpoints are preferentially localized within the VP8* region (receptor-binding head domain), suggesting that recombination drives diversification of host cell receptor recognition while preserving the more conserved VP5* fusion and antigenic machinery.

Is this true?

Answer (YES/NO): NO